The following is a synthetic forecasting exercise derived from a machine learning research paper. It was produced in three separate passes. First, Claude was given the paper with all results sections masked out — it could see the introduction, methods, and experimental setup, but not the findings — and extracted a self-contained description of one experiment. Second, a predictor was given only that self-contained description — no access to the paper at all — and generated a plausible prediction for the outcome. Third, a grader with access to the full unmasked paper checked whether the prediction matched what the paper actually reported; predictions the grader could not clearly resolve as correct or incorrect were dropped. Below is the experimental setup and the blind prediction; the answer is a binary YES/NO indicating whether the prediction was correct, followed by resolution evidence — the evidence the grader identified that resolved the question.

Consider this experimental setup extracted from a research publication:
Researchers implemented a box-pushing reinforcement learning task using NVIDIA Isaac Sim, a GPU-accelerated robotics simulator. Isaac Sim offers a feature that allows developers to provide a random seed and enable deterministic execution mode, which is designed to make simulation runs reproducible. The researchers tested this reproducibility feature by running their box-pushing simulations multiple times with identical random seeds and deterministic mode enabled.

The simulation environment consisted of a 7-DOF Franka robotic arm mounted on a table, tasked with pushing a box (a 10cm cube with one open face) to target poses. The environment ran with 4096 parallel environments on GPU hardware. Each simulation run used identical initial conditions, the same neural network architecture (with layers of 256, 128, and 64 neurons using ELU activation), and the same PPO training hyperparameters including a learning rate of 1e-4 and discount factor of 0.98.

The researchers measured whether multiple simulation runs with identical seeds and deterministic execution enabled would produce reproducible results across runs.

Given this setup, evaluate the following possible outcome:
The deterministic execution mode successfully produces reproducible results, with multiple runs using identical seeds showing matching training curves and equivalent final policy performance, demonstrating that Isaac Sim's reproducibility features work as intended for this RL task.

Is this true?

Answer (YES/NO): NO